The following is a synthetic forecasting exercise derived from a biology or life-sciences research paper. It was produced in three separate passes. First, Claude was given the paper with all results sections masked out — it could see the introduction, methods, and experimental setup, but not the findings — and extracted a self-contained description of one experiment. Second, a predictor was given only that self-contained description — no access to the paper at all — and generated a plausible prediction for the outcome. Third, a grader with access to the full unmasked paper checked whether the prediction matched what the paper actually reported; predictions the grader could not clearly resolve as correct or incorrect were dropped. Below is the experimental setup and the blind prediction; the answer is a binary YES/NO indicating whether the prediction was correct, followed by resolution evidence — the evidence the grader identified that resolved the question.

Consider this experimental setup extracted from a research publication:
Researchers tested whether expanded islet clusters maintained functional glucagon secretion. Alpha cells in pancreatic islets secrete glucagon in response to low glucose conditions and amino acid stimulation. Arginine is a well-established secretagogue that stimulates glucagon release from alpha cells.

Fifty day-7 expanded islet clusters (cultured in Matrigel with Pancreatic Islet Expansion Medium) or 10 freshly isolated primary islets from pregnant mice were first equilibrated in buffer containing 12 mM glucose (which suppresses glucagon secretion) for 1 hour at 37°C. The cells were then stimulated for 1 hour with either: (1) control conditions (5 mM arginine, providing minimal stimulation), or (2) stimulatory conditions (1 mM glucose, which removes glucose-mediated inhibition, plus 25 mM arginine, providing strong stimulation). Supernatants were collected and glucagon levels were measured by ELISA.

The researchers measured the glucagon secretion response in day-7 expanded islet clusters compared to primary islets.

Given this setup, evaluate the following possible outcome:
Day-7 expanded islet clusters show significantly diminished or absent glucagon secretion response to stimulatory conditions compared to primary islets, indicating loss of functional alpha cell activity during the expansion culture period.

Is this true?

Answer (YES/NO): NO